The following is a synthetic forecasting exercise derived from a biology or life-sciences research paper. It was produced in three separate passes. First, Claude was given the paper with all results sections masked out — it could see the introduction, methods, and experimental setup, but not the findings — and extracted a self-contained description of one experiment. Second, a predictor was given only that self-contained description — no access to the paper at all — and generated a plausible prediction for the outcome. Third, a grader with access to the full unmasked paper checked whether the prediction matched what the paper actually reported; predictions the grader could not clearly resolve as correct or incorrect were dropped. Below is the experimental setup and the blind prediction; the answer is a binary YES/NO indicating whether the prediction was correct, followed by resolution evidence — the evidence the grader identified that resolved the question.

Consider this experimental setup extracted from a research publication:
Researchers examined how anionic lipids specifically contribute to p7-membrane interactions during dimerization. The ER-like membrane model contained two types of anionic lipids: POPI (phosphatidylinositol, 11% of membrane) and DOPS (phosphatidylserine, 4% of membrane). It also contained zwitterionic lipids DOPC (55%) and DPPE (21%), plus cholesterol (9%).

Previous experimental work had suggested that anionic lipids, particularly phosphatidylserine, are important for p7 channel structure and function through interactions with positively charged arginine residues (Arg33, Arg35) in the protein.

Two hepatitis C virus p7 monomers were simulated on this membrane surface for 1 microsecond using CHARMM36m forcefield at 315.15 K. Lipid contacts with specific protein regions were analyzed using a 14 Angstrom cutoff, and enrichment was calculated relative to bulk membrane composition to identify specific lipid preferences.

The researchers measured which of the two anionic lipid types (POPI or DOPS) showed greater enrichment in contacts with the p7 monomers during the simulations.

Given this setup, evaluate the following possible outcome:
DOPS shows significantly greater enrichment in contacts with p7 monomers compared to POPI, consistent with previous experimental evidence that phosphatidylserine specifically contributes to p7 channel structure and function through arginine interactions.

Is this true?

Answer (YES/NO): NO